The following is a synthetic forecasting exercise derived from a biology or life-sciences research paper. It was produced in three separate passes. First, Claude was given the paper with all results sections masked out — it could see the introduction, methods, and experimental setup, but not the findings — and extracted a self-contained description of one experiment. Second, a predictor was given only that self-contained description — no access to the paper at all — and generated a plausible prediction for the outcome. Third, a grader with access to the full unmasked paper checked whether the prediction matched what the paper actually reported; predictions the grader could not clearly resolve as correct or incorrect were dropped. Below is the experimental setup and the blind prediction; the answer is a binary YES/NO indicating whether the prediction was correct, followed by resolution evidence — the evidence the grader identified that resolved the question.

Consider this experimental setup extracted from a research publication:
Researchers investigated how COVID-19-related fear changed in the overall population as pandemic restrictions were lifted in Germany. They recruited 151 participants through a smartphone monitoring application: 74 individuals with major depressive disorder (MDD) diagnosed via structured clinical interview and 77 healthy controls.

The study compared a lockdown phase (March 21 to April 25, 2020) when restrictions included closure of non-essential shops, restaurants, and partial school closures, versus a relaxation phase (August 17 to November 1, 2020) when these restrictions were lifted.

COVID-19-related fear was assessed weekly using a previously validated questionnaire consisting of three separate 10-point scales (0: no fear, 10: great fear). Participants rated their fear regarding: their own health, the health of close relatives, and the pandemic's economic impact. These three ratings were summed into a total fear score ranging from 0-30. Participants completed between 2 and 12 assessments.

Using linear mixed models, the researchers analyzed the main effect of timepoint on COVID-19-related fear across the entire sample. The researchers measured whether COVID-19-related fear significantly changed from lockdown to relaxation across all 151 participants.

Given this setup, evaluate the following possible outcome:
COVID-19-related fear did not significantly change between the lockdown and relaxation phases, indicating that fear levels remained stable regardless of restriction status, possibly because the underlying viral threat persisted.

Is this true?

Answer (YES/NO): YES